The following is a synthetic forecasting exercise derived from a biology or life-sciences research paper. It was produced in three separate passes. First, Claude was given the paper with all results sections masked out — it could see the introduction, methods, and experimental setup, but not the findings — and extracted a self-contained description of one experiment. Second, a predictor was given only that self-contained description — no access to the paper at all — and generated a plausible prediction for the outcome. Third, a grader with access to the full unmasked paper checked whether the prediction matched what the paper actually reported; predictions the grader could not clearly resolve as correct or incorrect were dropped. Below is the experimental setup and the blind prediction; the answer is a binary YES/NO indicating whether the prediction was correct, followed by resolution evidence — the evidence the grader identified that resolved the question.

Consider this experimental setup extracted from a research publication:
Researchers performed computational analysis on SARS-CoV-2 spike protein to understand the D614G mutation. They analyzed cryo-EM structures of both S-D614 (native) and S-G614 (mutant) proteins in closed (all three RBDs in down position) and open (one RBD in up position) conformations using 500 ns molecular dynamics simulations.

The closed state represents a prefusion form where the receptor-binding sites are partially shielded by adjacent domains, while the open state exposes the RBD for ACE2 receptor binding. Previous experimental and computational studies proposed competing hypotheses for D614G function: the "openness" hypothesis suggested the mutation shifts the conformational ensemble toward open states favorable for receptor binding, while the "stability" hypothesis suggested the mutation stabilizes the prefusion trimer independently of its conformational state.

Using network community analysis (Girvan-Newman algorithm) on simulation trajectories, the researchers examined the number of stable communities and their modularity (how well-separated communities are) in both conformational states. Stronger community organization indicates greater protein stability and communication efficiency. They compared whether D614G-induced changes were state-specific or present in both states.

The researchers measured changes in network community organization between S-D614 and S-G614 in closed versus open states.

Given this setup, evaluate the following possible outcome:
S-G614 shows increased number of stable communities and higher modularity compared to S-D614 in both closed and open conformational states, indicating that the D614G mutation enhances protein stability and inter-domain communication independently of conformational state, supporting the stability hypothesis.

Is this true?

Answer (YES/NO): NO